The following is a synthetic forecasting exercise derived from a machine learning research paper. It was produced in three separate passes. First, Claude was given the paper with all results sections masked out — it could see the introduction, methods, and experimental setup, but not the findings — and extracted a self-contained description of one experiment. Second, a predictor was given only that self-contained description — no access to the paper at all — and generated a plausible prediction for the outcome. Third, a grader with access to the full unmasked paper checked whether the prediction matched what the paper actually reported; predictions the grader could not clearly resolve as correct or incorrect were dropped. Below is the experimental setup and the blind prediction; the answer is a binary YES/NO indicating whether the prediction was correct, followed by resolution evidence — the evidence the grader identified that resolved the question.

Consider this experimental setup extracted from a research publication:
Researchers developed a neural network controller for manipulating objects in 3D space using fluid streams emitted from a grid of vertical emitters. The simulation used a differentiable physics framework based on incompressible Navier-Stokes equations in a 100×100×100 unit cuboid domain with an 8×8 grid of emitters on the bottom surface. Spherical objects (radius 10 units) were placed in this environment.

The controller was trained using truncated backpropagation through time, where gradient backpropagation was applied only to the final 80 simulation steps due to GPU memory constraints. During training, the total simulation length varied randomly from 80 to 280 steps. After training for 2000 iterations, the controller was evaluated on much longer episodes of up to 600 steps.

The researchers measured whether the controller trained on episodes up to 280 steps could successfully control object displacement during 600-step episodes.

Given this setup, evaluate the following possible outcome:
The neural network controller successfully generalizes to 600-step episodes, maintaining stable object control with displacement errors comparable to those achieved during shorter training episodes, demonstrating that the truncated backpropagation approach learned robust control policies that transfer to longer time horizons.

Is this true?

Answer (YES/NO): NO